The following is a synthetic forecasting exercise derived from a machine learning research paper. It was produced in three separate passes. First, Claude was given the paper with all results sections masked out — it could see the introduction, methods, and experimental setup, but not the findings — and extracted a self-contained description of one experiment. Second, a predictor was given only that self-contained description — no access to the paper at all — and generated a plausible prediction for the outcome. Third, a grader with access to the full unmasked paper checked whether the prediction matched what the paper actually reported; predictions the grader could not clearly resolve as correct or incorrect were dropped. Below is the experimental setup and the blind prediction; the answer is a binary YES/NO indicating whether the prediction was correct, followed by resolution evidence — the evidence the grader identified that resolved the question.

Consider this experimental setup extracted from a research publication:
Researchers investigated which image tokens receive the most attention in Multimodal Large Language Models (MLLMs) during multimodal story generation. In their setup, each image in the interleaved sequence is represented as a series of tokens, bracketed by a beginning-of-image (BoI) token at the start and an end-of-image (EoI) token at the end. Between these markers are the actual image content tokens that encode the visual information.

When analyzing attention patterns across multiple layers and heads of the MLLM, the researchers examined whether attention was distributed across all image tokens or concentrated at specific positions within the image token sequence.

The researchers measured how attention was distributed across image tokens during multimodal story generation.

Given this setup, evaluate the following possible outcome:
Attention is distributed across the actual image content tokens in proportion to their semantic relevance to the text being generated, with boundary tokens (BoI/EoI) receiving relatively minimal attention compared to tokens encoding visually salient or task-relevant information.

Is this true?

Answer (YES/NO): NO